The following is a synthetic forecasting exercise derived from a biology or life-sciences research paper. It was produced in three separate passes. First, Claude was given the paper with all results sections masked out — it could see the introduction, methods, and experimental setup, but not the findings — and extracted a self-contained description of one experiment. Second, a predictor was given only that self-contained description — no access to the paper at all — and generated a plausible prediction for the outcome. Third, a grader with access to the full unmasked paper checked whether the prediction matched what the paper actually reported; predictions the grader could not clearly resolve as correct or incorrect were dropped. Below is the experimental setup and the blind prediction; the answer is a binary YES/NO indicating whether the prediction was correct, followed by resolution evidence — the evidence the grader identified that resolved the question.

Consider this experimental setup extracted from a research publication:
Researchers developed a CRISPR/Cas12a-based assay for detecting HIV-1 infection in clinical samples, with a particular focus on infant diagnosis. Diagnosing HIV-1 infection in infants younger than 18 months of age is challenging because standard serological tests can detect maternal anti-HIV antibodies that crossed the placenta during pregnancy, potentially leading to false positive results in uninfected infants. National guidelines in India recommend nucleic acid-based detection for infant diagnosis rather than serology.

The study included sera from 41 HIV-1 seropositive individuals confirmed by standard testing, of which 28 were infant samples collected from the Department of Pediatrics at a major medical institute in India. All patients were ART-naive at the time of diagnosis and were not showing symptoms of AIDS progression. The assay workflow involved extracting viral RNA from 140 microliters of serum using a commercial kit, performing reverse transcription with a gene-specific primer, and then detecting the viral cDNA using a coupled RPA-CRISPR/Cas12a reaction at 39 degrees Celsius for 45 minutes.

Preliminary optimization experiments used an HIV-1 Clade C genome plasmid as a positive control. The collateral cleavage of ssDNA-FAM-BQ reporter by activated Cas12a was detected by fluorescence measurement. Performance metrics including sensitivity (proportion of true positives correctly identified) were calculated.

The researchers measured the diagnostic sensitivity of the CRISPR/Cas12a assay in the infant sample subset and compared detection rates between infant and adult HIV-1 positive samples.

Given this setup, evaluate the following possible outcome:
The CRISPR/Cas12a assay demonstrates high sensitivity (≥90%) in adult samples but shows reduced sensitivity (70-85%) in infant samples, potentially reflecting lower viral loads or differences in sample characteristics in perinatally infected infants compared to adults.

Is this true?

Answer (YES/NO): NO